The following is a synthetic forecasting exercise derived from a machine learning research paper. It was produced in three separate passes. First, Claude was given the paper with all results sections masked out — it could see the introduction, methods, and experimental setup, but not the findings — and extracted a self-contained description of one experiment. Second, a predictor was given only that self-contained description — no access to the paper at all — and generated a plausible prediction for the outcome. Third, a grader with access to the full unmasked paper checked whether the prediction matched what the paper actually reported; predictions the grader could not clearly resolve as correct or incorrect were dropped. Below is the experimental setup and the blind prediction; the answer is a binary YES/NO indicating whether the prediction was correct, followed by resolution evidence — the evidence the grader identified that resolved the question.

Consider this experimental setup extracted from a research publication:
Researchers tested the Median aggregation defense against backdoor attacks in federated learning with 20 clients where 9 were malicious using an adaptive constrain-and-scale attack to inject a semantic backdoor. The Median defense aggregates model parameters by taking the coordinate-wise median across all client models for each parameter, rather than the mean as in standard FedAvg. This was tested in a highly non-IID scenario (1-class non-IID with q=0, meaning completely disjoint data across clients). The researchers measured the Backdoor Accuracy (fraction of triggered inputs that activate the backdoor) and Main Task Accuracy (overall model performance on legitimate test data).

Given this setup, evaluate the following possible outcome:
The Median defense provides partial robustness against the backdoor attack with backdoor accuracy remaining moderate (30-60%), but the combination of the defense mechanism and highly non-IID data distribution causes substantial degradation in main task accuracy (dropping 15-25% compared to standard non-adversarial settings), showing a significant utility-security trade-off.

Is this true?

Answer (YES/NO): NO